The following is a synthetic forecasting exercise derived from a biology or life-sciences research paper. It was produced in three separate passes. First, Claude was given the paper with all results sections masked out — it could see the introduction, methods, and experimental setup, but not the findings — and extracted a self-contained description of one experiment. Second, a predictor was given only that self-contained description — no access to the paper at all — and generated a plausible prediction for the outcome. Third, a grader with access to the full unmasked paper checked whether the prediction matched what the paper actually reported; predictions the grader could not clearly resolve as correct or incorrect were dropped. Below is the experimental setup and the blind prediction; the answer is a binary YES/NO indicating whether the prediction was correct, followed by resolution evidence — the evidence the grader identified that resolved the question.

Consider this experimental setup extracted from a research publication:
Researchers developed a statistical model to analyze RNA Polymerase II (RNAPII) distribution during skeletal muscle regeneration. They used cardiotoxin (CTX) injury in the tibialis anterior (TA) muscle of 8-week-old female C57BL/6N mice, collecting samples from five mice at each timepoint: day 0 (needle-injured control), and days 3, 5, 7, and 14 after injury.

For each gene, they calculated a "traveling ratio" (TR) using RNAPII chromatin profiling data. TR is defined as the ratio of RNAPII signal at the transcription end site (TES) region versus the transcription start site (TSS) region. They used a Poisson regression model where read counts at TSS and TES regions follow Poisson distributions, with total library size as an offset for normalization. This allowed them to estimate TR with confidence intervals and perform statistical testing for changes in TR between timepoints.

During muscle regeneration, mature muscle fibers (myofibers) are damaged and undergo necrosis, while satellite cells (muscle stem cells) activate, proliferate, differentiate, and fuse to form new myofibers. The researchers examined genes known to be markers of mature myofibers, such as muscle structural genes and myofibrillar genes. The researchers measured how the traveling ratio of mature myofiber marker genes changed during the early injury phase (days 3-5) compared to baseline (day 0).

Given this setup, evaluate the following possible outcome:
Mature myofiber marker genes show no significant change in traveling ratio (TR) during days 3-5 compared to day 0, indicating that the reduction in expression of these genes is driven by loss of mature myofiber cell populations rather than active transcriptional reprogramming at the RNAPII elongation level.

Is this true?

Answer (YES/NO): NO